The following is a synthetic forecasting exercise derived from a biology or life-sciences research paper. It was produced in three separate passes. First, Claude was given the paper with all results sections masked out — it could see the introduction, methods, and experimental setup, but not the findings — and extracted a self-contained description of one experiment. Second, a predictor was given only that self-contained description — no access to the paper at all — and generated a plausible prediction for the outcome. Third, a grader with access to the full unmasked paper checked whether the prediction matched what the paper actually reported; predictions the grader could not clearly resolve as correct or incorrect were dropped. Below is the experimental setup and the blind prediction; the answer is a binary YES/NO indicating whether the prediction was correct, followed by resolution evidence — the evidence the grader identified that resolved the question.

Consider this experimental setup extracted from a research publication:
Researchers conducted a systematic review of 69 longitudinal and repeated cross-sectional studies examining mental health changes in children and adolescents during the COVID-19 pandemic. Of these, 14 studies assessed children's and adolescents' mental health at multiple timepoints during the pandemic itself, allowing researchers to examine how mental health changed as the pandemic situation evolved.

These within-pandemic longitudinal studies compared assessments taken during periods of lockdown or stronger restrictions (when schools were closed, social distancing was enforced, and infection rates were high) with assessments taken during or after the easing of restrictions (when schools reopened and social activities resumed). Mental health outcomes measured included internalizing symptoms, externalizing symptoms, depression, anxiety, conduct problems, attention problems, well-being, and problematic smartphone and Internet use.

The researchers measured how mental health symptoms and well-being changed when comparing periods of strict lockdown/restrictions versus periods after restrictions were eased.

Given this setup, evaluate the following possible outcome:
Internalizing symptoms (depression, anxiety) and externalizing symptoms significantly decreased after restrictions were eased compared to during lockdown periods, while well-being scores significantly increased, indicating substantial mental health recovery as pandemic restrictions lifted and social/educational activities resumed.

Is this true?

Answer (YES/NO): NO